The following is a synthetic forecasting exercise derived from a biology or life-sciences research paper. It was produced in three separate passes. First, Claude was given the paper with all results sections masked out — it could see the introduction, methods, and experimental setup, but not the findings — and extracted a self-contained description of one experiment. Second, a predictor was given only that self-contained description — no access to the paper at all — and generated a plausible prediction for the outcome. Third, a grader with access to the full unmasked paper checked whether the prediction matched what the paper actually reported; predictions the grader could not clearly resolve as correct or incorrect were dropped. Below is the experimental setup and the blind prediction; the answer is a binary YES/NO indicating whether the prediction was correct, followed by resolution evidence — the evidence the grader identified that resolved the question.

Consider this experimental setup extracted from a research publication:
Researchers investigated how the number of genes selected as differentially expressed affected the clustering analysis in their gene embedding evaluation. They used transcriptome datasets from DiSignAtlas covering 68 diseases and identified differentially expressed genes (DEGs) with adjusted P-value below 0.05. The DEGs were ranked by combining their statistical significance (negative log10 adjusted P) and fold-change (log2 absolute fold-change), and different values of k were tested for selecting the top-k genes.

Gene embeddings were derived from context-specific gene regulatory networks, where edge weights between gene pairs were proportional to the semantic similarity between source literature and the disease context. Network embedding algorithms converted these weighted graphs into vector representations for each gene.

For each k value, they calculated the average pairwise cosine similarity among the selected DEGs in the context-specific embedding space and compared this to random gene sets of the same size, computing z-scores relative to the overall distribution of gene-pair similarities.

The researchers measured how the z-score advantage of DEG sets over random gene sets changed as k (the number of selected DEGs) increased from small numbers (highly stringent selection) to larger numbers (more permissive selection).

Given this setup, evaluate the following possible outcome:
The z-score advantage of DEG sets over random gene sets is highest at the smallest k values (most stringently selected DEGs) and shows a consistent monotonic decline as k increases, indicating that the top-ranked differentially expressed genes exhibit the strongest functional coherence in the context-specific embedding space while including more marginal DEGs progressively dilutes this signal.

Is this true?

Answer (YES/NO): YES